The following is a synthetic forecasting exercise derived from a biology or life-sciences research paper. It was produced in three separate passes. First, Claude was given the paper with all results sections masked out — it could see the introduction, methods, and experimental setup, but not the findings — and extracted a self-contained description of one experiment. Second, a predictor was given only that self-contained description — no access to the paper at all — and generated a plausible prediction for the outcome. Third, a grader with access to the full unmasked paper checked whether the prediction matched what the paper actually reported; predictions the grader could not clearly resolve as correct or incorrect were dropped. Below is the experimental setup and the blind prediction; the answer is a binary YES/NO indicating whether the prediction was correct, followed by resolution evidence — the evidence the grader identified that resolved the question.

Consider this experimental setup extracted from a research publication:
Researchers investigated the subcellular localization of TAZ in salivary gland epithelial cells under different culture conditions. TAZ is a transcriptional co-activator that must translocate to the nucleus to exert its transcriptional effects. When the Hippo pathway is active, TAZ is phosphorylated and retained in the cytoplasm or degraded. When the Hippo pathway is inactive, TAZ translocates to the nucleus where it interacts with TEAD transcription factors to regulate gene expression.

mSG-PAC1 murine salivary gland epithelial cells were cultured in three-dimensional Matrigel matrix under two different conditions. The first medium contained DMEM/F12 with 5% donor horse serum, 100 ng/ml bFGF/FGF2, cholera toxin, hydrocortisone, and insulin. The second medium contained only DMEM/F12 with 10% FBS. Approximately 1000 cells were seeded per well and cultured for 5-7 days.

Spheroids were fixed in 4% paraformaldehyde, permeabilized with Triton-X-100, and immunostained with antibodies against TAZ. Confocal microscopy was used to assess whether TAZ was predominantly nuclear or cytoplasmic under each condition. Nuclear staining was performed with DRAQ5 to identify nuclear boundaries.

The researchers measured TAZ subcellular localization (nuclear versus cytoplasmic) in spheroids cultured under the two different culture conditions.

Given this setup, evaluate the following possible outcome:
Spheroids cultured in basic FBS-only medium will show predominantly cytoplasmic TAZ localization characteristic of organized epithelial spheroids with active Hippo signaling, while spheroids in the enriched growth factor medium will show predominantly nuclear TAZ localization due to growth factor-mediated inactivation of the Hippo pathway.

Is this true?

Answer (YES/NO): NO